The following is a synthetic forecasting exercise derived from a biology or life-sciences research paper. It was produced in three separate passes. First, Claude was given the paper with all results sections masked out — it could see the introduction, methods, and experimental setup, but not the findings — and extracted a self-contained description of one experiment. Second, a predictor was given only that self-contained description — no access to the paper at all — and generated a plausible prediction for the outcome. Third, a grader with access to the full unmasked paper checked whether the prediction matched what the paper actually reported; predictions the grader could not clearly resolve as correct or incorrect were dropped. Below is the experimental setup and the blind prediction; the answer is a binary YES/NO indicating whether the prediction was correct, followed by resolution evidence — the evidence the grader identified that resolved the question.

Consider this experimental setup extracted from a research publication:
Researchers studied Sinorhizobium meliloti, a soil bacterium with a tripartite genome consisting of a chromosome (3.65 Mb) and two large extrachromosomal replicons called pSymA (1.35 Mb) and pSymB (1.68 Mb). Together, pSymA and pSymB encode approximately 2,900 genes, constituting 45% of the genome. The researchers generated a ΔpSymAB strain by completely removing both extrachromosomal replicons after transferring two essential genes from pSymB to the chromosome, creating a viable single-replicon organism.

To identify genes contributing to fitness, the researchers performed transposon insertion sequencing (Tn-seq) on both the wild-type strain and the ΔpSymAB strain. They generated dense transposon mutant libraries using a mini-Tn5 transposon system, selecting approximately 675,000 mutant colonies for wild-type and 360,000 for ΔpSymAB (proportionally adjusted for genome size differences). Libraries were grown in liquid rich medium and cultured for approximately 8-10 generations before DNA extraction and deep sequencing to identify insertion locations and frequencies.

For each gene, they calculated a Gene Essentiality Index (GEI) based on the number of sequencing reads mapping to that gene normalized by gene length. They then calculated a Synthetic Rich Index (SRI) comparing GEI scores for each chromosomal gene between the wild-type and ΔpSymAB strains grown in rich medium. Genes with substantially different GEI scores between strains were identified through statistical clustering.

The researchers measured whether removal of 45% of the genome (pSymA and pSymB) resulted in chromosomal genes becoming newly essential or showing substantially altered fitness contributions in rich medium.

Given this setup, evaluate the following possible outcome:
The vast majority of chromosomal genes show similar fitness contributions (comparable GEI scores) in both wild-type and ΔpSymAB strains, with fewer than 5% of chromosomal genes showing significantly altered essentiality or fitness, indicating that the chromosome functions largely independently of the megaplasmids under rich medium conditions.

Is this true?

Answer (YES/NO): NO